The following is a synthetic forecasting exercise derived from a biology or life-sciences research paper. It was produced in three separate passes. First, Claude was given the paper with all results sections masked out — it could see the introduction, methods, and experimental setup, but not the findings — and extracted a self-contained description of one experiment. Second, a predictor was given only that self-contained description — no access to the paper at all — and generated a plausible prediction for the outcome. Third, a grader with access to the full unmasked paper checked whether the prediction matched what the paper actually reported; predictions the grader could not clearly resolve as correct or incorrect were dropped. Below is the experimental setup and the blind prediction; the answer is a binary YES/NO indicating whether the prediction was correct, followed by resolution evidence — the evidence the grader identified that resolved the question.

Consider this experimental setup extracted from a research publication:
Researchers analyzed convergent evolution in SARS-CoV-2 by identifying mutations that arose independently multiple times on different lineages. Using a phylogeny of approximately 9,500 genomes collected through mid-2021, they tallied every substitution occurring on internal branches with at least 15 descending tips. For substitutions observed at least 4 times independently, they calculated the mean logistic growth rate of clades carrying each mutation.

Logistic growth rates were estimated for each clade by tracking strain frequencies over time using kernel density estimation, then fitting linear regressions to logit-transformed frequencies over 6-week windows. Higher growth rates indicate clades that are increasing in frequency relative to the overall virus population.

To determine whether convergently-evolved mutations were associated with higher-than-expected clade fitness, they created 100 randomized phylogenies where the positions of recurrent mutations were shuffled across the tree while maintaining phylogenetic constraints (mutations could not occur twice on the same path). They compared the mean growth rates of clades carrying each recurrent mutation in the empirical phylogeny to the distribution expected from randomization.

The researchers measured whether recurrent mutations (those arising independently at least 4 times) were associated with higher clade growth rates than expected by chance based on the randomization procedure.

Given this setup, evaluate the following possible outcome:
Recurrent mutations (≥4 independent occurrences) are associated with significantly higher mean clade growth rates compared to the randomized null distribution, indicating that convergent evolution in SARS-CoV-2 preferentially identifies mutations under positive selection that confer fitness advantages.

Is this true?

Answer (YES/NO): NO